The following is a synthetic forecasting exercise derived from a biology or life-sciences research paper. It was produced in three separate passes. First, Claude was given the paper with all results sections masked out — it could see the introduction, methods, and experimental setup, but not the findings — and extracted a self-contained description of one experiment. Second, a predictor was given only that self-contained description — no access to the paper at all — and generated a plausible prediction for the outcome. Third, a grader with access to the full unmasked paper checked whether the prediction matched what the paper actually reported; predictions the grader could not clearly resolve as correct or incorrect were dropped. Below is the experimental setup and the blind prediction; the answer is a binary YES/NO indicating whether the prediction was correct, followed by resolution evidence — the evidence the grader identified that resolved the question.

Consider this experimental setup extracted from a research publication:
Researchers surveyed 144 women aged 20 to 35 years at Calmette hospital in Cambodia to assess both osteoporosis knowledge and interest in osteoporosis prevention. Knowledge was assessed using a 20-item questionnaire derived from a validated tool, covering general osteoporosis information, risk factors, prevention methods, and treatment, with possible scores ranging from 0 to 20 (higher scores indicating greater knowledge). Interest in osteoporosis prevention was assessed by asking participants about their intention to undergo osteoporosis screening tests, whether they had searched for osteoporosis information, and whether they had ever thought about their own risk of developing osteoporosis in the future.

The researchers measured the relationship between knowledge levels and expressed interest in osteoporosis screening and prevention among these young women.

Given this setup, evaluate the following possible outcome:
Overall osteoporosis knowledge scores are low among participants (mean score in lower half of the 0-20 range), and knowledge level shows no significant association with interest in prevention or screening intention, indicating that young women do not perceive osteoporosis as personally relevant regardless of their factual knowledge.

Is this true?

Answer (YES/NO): NO